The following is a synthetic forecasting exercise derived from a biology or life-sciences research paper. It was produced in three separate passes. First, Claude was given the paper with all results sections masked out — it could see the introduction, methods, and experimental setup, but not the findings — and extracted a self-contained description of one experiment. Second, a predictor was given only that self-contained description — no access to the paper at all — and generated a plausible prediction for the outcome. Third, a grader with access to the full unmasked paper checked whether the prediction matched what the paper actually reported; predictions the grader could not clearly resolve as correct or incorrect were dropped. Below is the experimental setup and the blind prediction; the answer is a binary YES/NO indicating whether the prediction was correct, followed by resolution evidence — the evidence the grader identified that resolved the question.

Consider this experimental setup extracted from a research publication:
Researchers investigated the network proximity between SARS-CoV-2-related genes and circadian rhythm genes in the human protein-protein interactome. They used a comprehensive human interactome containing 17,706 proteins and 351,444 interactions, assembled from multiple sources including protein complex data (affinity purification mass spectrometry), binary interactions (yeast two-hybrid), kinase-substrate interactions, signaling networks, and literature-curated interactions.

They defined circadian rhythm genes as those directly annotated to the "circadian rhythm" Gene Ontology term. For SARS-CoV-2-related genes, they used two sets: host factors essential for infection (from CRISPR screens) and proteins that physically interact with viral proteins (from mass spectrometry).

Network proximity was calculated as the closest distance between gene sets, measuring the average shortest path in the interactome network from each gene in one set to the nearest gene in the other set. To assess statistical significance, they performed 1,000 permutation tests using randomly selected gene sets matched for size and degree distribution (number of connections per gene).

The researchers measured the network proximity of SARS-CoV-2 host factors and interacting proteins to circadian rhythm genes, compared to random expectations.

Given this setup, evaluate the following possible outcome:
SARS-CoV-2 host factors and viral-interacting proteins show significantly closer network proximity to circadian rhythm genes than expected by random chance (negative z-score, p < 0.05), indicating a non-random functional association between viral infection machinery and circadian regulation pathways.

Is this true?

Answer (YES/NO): YES